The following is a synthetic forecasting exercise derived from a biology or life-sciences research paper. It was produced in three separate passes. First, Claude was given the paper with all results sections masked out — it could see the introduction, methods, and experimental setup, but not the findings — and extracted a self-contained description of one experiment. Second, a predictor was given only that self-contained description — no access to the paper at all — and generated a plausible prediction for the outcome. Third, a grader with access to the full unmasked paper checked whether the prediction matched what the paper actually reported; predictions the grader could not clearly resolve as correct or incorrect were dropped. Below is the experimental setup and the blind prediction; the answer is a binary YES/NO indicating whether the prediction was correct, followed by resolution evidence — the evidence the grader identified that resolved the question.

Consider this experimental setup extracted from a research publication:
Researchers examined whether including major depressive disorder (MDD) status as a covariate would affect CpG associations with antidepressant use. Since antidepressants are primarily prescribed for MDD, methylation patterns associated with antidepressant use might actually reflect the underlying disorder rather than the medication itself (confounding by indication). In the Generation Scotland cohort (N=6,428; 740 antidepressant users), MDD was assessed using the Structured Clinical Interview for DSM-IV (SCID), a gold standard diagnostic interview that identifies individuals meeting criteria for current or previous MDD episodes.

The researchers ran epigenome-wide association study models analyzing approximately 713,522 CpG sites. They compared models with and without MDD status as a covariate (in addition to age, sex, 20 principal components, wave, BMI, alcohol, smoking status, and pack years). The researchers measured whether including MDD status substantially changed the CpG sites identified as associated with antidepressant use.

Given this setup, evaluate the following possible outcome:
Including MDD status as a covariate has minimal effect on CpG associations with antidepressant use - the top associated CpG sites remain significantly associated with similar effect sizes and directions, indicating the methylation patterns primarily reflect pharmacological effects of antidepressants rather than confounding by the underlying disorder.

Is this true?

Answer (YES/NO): NO